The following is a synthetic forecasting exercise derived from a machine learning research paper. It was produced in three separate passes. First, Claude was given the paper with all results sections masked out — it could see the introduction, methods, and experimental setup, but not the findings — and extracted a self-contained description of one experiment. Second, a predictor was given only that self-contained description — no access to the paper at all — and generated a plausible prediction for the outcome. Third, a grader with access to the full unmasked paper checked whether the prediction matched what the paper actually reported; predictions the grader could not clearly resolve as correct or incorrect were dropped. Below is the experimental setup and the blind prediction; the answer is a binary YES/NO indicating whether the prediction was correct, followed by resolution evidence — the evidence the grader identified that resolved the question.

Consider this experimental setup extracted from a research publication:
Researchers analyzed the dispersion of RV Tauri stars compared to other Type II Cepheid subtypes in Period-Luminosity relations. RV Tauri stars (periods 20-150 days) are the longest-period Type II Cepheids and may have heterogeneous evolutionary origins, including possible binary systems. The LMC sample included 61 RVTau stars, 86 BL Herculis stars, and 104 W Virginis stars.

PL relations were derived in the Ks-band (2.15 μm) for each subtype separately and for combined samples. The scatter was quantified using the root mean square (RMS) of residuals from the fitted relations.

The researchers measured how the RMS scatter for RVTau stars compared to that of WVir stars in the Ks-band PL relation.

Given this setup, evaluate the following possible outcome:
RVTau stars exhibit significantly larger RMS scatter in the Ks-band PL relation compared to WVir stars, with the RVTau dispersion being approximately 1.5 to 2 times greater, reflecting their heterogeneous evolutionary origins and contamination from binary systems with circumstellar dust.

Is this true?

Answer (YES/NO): NO